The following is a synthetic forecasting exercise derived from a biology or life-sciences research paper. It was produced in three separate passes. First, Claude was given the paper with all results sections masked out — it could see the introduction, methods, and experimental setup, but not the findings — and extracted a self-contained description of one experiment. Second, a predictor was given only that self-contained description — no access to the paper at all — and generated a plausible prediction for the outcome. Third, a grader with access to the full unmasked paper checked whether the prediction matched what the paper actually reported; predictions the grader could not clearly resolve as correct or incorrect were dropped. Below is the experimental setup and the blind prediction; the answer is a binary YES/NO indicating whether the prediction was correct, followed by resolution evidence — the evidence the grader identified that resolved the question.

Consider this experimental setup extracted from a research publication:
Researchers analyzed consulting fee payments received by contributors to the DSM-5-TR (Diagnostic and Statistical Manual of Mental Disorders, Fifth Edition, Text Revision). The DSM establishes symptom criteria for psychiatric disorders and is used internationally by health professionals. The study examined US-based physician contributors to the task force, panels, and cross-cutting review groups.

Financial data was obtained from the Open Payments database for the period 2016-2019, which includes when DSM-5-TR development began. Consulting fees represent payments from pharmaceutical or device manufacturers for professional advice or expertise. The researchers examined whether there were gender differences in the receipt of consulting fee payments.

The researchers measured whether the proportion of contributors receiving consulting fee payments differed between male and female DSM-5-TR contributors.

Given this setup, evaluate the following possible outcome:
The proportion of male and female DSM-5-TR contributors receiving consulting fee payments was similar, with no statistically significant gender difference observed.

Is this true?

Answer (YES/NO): NO